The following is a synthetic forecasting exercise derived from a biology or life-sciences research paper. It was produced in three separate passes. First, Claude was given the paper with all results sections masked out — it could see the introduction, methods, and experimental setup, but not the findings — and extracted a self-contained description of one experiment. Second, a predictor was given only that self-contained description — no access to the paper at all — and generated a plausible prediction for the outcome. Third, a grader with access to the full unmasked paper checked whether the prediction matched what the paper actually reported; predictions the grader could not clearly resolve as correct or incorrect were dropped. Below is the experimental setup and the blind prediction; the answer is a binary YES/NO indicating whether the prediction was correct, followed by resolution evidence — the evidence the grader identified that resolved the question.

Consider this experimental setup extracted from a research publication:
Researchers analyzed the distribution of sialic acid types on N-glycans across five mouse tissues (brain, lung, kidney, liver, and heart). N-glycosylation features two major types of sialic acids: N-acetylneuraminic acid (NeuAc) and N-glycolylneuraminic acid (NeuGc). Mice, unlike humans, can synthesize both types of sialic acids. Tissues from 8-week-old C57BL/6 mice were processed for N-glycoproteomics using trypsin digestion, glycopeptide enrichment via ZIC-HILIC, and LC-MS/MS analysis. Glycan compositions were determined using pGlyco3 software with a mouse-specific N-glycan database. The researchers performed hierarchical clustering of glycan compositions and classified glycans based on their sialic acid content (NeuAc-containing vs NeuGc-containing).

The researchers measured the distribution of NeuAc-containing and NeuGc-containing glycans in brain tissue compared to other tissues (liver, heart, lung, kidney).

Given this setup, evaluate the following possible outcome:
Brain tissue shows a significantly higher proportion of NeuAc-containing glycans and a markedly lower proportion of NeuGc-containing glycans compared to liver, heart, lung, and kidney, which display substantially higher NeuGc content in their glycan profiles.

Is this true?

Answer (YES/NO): YES